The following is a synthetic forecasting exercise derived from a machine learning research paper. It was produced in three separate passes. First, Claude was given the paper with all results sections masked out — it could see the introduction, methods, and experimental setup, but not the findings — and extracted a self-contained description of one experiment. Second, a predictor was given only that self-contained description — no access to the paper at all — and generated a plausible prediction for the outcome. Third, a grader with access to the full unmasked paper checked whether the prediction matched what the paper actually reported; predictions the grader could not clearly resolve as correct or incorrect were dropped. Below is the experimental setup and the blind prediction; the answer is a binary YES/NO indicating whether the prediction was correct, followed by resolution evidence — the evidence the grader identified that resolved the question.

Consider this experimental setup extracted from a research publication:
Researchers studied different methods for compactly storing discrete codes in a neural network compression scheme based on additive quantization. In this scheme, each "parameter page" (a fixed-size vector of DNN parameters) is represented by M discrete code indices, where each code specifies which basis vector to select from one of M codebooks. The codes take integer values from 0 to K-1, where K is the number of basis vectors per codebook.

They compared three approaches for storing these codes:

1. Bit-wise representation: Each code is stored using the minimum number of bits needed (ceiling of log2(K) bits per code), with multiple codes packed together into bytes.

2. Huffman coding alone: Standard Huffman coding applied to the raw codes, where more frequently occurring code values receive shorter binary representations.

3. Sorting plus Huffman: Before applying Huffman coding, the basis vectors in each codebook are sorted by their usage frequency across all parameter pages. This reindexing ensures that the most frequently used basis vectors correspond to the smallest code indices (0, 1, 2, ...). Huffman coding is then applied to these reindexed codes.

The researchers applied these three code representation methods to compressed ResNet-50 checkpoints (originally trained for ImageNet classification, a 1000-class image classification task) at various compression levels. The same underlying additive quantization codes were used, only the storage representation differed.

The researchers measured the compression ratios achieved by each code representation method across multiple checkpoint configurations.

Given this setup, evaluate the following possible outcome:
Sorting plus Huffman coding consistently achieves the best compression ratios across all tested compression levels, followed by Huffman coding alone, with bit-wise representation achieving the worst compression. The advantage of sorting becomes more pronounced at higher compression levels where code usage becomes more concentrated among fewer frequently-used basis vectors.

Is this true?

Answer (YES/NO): NO